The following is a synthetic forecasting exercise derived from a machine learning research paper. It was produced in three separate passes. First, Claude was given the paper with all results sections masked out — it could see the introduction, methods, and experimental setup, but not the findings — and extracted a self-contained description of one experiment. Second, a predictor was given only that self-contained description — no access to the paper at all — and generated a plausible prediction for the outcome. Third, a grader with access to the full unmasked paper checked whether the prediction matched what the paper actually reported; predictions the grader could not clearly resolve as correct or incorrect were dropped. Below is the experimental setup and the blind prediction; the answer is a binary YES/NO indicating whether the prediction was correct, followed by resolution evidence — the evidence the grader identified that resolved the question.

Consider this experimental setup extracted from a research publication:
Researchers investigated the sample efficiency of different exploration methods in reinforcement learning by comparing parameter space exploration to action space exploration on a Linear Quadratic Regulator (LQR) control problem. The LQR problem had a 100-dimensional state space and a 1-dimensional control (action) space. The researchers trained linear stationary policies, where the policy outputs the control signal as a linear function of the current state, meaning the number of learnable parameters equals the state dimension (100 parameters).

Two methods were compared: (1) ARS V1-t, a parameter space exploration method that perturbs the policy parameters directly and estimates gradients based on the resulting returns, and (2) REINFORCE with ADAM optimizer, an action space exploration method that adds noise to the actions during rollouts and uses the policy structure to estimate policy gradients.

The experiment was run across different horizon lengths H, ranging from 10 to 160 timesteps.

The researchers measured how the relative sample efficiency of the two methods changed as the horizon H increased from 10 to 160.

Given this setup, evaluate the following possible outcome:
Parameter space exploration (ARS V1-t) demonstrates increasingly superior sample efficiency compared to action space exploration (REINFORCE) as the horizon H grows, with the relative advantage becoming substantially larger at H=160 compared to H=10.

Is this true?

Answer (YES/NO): NO